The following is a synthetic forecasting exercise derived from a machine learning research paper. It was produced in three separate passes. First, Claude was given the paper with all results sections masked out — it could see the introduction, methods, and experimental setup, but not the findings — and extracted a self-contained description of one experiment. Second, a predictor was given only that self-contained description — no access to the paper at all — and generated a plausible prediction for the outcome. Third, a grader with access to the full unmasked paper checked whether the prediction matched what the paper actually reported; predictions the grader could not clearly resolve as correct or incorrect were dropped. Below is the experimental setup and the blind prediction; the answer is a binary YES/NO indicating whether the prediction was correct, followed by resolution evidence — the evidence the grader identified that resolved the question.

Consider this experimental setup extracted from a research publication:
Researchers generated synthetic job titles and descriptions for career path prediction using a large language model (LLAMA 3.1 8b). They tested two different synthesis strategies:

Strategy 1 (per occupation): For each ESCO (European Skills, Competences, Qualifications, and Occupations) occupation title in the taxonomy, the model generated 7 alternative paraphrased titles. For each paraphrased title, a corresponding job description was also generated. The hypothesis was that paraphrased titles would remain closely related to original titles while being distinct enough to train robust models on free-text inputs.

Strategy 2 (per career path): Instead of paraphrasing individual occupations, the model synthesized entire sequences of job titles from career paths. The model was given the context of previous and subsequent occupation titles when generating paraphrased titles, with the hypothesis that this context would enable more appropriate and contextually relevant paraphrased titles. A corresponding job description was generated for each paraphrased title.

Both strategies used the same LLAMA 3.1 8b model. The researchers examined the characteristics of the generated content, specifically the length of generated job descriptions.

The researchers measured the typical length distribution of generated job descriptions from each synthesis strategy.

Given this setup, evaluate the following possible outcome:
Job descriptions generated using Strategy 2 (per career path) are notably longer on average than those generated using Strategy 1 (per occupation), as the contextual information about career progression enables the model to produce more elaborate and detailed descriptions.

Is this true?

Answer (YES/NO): NO